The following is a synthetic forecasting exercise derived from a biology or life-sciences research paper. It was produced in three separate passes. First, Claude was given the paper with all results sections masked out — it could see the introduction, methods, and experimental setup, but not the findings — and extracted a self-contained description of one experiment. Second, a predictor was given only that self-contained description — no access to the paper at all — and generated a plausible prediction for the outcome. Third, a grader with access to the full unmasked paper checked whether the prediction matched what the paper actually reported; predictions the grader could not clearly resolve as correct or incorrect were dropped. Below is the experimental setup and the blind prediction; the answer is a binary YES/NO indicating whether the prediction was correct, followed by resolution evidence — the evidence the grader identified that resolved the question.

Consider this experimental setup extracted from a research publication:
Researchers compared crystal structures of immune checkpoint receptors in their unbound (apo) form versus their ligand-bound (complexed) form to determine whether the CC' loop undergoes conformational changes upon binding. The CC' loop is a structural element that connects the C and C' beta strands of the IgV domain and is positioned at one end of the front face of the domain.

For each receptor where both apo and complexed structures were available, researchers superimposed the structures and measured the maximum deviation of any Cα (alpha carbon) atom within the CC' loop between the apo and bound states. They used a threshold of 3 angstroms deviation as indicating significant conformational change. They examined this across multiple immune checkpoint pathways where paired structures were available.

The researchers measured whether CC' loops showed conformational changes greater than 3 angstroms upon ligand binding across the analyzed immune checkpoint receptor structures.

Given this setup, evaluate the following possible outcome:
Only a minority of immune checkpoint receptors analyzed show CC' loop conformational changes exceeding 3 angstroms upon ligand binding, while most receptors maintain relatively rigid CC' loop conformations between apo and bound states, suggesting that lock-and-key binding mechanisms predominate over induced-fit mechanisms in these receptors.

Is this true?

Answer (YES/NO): NO